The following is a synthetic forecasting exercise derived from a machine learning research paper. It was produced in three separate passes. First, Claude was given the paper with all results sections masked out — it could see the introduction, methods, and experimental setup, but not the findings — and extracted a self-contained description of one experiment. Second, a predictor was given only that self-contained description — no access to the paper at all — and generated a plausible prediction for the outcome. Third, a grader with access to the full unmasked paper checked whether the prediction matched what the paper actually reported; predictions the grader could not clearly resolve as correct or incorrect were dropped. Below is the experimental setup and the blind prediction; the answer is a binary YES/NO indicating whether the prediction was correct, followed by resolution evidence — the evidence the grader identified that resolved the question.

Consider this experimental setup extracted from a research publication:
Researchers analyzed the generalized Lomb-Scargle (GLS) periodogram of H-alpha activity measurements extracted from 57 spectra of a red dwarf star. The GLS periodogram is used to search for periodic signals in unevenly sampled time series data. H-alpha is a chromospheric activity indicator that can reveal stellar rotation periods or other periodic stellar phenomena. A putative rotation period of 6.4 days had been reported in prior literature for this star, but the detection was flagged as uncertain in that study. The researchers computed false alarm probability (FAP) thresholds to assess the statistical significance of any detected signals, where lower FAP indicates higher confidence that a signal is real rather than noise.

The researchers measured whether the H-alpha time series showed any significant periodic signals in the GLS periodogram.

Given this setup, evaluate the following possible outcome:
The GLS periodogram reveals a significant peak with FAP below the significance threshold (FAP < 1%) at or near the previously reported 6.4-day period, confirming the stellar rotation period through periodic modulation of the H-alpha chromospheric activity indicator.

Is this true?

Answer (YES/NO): NO